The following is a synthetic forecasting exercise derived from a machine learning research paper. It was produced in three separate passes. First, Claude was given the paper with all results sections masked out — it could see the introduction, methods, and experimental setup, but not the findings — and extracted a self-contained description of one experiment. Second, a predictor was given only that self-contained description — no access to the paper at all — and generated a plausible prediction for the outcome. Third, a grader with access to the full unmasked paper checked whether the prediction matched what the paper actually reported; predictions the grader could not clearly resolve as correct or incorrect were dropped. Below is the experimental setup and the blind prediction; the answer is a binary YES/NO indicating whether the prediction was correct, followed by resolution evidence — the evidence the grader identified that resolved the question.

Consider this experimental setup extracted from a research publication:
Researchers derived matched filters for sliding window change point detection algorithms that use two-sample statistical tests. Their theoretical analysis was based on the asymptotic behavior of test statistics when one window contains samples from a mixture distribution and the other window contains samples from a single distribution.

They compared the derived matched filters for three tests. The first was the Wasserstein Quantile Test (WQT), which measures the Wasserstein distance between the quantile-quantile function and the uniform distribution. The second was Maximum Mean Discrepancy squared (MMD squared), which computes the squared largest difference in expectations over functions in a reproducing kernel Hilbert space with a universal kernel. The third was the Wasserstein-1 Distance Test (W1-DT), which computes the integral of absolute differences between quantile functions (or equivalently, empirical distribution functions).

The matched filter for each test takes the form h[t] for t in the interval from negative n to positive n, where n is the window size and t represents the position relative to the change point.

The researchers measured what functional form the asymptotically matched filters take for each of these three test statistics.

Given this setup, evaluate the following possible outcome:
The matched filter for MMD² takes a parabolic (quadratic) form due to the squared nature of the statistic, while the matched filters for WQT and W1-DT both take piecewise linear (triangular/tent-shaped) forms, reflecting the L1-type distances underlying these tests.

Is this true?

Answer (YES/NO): NO